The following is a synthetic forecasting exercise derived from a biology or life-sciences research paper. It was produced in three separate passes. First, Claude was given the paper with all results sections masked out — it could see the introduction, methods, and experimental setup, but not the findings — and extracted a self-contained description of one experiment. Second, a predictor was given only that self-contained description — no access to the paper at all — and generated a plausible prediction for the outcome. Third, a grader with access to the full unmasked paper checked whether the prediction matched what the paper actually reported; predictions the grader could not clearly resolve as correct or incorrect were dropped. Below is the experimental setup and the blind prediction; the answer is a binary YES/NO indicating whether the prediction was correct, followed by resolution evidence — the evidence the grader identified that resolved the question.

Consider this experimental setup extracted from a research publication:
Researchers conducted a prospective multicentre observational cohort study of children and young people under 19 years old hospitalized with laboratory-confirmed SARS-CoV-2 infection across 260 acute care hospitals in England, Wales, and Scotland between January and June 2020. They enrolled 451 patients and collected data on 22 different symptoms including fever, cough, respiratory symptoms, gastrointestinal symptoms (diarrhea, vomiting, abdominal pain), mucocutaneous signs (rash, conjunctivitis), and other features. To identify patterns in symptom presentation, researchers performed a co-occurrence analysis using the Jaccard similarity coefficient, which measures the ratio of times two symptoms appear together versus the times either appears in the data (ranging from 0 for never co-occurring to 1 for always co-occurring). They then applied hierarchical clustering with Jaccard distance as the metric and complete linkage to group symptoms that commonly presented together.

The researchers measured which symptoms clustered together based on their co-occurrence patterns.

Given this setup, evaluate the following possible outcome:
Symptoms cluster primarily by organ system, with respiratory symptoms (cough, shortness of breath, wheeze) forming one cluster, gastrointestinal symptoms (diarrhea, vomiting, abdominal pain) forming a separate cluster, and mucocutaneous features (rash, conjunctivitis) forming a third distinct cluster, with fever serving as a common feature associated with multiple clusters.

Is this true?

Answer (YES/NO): NO